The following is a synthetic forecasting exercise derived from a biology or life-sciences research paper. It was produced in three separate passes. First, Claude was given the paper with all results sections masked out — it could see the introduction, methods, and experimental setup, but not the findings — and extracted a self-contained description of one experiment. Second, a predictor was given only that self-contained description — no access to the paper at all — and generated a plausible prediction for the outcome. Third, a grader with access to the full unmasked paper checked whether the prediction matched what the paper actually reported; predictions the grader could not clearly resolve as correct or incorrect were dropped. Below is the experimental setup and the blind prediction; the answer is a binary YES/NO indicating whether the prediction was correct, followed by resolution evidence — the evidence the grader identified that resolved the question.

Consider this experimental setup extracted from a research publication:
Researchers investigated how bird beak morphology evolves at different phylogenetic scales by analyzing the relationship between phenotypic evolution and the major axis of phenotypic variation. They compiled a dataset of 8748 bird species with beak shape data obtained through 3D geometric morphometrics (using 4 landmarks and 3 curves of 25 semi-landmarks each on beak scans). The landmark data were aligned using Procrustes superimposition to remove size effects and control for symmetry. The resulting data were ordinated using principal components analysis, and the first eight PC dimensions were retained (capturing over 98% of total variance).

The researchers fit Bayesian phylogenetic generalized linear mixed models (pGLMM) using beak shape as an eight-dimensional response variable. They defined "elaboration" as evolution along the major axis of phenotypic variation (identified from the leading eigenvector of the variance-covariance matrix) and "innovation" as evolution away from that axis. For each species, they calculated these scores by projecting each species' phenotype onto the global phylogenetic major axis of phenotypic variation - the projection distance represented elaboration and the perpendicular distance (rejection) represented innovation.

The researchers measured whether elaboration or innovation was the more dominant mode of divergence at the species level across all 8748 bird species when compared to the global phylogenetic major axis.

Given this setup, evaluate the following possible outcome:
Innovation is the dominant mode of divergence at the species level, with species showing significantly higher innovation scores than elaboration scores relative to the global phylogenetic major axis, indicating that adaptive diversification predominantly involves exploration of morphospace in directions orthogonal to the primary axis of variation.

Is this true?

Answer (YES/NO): NO